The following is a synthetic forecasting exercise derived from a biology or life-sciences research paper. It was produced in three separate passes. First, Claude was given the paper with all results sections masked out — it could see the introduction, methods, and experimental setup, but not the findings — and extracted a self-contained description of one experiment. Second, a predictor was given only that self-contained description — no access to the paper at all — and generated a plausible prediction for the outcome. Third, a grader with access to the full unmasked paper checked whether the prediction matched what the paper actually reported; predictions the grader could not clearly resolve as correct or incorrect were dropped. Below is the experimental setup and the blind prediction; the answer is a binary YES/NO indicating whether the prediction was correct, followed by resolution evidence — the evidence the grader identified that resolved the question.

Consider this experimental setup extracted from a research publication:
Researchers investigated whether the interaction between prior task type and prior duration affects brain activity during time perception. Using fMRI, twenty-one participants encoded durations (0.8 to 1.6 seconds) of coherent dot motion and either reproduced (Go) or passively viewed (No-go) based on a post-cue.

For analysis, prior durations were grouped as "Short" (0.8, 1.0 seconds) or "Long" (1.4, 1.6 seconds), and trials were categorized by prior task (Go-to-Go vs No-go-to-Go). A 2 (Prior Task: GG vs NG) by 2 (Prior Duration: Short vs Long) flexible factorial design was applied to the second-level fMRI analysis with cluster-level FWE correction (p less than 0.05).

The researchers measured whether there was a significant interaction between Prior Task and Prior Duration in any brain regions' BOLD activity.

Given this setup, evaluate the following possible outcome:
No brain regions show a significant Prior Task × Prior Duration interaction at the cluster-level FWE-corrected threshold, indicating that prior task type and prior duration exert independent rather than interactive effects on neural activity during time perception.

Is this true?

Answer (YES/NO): NO